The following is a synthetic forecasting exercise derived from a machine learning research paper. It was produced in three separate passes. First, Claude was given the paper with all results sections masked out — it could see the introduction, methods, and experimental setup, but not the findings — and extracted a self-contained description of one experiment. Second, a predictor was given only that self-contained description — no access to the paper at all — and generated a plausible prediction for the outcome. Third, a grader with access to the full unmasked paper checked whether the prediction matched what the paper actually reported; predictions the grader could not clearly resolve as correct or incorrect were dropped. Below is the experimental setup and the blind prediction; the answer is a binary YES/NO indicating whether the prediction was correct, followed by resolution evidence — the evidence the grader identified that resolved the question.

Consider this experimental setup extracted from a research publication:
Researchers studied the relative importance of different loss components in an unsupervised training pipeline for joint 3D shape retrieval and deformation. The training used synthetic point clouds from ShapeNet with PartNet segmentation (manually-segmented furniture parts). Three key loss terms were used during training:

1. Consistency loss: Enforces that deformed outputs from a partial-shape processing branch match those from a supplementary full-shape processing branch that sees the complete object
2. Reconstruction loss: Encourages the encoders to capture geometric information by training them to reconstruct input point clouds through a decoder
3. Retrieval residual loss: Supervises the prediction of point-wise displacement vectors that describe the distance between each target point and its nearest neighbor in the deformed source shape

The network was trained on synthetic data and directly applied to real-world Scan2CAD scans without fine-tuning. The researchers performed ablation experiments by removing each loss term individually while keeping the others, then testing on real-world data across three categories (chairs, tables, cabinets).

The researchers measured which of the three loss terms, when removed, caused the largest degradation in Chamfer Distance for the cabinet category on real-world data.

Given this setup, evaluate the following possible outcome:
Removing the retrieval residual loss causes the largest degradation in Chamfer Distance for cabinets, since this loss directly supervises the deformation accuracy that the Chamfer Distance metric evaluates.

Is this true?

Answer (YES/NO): YES